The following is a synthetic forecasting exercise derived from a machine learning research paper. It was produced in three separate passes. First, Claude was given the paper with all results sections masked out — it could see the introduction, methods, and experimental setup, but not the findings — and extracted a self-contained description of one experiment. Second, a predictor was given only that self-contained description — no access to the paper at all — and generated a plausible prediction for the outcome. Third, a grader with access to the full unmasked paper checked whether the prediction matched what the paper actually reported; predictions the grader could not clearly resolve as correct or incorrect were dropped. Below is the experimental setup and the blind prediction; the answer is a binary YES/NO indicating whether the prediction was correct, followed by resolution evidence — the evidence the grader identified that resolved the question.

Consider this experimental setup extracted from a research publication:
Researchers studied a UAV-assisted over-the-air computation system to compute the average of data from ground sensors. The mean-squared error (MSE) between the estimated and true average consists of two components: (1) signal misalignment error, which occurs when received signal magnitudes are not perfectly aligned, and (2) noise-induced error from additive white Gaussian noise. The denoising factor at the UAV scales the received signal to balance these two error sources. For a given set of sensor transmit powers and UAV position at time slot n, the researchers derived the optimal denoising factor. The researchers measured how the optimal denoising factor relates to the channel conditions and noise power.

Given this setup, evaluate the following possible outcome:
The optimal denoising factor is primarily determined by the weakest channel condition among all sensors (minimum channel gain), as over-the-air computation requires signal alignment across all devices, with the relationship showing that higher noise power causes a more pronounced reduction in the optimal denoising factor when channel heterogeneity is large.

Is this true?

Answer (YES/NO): NO